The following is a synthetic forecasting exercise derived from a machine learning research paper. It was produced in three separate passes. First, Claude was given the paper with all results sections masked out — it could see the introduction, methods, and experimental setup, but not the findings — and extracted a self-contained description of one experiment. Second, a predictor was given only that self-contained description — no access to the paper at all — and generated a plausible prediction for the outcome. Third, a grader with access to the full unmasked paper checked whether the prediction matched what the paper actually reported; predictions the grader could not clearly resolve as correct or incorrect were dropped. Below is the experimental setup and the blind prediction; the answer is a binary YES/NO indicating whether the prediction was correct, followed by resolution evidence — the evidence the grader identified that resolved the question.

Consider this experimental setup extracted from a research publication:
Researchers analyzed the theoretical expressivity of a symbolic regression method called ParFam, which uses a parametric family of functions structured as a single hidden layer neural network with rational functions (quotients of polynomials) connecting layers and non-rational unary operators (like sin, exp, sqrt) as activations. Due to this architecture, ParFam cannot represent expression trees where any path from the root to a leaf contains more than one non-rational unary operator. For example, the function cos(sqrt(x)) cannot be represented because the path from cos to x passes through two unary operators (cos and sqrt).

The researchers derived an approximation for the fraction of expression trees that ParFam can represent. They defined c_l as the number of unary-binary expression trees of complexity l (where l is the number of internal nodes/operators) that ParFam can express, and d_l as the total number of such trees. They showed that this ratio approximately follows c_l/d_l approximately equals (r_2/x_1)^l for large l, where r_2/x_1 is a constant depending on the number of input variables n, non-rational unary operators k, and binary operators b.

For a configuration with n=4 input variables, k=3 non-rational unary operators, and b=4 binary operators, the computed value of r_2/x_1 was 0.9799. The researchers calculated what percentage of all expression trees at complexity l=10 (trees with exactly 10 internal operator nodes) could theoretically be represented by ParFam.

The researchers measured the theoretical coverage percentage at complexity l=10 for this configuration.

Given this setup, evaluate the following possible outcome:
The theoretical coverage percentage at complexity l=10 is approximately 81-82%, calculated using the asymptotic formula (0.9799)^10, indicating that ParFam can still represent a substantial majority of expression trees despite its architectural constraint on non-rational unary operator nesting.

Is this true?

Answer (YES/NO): YES